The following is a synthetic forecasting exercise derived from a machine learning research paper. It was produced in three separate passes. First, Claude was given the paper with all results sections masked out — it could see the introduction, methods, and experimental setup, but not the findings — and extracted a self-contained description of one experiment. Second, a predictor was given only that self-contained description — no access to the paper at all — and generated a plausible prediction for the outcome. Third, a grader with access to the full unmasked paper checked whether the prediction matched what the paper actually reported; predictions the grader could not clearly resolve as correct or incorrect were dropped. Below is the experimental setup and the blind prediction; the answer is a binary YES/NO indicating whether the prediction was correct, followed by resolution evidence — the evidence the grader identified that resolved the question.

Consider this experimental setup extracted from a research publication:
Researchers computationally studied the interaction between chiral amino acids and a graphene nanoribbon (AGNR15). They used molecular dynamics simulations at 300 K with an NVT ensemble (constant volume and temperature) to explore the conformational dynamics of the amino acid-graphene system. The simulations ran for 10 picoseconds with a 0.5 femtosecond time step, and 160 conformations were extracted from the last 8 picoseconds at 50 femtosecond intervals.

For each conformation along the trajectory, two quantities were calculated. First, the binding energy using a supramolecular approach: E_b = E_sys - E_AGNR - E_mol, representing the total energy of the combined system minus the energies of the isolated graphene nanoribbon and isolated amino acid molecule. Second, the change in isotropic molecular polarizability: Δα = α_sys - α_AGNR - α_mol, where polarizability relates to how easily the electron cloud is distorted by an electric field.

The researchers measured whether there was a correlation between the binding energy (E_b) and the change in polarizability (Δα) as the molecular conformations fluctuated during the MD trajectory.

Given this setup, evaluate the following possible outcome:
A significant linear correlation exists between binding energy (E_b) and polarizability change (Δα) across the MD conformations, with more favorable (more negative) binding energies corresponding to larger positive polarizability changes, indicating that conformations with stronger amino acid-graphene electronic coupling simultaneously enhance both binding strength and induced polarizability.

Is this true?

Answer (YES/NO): NO